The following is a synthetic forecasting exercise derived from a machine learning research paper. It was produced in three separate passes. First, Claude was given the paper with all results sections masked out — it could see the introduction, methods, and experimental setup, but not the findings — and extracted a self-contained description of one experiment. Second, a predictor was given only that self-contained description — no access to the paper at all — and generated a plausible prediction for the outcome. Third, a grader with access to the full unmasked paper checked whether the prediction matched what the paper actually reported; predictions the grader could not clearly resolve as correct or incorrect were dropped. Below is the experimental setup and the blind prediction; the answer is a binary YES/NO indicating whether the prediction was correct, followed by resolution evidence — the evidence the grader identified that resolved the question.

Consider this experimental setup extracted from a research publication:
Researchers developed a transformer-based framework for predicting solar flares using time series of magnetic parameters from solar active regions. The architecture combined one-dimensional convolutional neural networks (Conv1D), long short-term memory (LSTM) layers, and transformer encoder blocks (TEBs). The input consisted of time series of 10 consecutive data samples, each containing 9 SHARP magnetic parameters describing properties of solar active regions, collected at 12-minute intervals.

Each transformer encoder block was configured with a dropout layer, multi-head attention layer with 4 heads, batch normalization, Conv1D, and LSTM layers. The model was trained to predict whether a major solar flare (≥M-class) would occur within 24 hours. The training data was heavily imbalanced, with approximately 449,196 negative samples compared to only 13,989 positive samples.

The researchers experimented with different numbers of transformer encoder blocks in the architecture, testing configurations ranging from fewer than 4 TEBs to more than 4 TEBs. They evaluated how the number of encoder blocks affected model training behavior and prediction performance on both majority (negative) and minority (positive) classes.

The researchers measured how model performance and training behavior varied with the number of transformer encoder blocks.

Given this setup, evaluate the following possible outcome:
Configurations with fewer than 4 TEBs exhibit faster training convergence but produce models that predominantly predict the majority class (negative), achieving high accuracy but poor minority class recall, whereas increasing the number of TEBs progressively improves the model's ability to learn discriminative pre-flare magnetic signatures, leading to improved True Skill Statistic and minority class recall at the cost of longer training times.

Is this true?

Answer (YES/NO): NO